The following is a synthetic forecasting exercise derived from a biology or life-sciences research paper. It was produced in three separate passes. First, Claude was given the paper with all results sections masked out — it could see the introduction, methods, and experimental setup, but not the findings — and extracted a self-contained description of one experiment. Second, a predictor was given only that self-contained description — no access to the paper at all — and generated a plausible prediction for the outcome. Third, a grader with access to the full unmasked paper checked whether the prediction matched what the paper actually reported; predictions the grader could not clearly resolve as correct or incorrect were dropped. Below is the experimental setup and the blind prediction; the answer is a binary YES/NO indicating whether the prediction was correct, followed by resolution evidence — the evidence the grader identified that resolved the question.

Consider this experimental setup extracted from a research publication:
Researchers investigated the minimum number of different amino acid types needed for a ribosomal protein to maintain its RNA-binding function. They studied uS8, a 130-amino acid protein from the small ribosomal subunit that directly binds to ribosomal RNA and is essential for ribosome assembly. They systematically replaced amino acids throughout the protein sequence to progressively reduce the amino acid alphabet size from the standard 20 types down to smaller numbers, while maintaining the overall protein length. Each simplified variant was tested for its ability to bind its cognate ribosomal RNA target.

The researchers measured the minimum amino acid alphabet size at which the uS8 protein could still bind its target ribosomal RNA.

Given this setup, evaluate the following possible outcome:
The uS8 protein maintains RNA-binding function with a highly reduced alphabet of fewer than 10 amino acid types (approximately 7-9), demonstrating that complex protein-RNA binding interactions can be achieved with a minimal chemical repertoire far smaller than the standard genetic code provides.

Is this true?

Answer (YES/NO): NO